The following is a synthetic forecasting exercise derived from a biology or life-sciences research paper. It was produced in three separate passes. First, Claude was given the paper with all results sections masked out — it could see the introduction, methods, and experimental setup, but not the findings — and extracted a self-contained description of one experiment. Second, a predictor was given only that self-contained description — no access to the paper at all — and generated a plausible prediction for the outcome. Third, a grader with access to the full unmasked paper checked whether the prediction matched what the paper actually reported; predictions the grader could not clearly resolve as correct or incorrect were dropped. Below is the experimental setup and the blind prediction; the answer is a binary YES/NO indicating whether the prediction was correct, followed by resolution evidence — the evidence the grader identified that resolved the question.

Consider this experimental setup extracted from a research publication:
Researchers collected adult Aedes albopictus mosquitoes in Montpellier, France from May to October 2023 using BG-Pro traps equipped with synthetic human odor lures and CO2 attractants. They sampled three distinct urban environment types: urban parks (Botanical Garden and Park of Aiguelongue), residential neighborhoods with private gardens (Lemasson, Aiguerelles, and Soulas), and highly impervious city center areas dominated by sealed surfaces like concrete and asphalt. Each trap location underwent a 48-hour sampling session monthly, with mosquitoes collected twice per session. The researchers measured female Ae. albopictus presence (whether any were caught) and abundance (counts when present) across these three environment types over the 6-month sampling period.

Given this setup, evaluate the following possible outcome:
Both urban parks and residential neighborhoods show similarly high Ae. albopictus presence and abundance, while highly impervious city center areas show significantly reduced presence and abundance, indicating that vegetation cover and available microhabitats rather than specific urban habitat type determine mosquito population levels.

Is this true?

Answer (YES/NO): YES